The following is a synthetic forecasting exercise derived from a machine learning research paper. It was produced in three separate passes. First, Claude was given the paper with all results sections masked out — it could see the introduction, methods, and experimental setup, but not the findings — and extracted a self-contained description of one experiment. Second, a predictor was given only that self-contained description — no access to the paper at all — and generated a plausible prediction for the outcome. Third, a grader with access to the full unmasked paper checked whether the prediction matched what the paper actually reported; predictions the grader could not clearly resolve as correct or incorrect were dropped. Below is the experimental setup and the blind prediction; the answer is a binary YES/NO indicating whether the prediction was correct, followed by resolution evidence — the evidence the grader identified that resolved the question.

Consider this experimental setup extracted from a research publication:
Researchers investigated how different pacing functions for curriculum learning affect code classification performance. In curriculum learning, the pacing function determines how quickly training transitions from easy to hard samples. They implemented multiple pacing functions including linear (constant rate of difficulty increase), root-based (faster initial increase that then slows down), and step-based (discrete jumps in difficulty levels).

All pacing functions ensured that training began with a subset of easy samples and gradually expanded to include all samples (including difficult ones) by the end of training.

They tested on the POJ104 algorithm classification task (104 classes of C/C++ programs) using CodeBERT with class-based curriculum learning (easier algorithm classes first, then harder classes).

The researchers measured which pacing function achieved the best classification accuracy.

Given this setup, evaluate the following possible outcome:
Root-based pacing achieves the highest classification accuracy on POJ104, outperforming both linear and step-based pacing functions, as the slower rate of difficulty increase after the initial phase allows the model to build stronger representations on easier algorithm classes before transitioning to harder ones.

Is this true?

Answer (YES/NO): YES